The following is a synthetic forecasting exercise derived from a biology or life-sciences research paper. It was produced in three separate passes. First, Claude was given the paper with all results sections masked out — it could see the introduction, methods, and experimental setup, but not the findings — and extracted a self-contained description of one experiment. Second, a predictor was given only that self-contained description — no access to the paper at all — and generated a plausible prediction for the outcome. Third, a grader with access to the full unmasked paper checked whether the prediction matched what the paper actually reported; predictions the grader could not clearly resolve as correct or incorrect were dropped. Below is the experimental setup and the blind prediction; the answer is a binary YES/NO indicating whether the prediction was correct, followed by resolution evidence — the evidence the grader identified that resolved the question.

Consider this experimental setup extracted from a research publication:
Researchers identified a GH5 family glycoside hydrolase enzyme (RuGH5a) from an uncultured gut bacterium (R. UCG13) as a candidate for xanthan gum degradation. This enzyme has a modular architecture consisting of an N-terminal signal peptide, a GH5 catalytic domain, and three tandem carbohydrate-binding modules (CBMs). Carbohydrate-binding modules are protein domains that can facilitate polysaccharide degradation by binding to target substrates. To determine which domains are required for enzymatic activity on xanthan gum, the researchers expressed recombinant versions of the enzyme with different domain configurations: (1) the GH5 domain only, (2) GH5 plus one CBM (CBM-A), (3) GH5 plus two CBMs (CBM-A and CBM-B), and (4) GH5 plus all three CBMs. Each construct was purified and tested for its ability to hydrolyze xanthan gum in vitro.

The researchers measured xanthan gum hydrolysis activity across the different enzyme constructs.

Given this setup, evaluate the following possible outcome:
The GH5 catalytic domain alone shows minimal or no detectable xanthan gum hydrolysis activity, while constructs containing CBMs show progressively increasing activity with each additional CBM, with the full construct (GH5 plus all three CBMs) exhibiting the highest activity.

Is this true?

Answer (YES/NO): NO